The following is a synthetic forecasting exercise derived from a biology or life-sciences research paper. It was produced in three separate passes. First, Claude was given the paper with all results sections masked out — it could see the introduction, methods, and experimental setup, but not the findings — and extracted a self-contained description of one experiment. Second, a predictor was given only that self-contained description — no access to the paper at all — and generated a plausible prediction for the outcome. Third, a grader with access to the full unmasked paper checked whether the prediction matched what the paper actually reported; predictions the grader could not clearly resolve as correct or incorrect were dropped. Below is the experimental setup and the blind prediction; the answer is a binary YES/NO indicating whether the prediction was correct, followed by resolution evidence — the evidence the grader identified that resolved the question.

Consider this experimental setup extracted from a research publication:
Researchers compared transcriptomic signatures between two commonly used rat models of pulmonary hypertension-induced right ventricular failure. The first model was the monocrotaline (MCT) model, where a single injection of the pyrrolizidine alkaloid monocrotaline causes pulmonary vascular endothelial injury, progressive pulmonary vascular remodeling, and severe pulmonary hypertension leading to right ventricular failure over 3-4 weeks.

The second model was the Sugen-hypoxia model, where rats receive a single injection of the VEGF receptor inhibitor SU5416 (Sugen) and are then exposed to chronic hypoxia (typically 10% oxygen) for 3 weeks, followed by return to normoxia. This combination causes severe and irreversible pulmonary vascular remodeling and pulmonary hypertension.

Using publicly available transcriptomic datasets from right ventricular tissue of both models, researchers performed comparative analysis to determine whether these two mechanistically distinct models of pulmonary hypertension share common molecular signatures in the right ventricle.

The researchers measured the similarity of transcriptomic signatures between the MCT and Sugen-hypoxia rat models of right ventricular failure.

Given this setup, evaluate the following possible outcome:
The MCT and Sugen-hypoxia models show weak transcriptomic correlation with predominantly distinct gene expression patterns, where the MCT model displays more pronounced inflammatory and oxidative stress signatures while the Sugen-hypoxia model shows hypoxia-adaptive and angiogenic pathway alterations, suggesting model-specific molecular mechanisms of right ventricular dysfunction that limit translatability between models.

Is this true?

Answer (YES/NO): NO